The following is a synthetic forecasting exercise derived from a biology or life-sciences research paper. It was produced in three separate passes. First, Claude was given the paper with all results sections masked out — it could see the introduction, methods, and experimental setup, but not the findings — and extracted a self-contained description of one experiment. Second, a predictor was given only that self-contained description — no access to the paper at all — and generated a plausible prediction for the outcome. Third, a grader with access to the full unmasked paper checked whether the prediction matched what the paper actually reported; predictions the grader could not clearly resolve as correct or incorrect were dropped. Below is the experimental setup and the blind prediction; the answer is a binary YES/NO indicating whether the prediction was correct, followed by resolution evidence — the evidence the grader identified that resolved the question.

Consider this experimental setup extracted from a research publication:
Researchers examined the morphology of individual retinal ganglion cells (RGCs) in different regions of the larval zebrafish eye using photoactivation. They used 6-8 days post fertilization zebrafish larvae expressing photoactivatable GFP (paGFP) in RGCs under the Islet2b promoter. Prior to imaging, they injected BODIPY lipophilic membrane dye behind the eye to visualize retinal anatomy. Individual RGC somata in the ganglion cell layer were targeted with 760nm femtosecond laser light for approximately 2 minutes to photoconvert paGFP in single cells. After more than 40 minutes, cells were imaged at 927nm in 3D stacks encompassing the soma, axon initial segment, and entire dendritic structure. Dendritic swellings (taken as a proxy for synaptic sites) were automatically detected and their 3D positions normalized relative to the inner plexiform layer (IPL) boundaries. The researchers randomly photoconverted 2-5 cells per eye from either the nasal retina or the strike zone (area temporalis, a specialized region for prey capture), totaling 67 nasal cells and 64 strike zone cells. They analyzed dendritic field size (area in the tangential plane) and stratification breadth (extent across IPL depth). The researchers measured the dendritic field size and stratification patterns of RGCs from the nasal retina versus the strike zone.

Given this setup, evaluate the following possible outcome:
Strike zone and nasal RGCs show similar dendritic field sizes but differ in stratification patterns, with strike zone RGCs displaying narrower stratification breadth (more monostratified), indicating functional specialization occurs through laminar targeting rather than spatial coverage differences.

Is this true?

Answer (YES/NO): NO